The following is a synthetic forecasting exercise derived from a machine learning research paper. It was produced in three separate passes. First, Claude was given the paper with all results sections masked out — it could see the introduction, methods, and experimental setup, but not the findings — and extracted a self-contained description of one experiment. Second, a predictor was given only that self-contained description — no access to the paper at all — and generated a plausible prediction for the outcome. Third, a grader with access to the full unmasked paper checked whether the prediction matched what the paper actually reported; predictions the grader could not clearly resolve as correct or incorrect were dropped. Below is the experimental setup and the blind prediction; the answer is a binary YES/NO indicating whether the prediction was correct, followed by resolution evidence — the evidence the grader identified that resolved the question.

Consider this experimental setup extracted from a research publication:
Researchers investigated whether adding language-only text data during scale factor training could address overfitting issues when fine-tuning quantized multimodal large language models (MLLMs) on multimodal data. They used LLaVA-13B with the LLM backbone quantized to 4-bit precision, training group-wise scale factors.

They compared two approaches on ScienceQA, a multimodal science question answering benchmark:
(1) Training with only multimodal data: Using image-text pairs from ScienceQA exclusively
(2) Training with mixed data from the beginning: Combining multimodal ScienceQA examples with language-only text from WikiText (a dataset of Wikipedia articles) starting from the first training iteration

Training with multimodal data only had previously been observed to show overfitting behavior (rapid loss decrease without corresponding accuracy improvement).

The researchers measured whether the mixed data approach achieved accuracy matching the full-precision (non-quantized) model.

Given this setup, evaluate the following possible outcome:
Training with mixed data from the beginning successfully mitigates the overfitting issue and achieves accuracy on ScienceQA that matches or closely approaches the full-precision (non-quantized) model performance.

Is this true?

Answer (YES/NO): NO